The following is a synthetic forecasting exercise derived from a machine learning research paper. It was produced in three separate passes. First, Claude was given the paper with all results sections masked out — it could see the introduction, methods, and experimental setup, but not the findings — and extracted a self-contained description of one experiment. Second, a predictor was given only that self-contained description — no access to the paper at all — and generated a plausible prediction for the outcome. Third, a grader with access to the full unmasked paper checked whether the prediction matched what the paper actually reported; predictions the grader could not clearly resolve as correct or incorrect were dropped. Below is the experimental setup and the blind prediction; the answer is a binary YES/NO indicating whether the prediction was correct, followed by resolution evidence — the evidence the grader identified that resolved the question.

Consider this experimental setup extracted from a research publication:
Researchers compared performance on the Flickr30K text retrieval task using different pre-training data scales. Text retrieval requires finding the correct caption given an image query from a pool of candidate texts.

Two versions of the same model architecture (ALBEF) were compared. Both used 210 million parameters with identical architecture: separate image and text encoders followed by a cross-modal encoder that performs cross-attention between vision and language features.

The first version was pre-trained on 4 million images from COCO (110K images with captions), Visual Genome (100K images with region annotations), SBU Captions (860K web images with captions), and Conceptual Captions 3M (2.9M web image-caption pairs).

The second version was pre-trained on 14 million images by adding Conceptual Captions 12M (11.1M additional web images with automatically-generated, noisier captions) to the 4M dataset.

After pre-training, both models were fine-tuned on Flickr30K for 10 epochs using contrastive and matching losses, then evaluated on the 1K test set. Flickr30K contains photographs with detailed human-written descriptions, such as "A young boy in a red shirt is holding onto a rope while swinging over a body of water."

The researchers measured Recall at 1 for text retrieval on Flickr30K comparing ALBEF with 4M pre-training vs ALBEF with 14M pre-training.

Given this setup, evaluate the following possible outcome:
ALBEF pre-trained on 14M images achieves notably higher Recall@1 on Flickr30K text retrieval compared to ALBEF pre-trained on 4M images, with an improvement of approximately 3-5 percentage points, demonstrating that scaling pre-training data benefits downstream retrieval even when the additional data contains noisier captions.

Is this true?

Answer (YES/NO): NO